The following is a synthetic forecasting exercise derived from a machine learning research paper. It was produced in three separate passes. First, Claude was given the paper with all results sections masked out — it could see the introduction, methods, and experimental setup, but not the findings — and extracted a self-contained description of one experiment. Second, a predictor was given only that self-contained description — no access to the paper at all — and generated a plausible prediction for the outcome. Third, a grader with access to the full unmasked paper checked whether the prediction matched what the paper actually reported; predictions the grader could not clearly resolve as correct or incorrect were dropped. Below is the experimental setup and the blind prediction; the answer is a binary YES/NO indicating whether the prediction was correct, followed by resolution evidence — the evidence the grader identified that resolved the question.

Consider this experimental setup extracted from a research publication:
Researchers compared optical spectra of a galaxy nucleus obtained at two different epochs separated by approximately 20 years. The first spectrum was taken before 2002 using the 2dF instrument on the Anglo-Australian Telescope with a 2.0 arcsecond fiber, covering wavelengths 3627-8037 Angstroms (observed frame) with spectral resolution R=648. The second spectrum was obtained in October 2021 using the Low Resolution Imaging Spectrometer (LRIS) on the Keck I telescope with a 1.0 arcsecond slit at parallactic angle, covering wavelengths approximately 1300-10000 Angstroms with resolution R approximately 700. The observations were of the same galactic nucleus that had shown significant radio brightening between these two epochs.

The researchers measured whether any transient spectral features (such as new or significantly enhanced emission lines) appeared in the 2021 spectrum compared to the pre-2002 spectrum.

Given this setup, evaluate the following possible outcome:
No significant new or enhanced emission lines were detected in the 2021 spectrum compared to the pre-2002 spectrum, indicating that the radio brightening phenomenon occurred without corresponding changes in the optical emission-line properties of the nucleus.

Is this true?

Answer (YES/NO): YES